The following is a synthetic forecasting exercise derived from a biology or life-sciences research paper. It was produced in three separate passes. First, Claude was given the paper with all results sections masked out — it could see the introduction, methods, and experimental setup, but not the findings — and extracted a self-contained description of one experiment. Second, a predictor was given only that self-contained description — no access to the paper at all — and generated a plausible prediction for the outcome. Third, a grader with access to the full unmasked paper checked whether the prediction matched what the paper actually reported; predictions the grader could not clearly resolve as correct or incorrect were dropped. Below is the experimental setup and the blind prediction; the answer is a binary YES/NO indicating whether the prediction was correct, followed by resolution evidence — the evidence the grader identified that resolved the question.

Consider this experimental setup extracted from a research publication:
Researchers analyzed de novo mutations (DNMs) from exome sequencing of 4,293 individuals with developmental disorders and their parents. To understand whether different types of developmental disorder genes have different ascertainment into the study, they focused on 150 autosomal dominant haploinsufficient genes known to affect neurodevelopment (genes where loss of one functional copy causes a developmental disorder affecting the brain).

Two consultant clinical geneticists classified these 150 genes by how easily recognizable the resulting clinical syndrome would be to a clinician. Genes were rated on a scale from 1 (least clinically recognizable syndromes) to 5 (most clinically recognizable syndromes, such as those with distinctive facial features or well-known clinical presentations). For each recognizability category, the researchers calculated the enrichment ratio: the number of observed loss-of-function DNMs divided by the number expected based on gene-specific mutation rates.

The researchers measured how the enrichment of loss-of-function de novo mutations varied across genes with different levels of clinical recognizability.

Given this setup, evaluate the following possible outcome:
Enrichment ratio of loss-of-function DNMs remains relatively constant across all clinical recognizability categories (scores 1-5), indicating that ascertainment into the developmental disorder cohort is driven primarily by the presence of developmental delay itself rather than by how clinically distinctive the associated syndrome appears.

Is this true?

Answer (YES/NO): NO